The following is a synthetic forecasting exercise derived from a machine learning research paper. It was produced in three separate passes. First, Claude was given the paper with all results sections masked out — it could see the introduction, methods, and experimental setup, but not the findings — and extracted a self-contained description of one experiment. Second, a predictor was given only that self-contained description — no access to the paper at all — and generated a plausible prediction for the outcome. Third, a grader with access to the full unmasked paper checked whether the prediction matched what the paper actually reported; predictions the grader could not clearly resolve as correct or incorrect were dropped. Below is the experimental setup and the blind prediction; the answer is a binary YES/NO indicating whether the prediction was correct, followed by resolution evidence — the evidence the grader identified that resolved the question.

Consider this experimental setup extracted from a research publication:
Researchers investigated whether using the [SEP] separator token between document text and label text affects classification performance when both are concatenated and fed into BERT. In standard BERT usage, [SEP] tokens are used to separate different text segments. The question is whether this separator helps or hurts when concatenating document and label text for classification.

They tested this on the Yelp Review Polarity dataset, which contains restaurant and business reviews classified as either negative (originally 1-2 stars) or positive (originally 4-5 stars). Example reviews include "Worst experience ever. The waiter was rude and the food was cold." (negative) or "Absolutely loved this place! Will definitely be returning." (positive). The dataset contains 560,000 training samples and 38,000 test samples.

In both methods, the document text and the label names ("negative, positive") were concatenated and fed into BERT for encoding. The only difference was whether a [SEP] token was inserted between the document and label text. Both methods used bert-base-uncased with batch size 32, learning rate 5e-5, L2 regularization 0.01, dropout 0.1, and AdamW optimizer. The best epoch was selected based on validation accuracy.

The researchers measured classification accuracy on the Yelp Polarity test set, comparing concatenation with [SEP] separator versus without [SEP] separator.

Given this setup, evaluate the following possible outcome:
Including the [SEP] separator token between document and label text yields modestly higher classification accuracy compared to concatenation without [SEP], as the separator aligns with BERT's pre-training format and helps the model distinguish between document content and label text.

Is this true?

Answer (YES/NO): NO